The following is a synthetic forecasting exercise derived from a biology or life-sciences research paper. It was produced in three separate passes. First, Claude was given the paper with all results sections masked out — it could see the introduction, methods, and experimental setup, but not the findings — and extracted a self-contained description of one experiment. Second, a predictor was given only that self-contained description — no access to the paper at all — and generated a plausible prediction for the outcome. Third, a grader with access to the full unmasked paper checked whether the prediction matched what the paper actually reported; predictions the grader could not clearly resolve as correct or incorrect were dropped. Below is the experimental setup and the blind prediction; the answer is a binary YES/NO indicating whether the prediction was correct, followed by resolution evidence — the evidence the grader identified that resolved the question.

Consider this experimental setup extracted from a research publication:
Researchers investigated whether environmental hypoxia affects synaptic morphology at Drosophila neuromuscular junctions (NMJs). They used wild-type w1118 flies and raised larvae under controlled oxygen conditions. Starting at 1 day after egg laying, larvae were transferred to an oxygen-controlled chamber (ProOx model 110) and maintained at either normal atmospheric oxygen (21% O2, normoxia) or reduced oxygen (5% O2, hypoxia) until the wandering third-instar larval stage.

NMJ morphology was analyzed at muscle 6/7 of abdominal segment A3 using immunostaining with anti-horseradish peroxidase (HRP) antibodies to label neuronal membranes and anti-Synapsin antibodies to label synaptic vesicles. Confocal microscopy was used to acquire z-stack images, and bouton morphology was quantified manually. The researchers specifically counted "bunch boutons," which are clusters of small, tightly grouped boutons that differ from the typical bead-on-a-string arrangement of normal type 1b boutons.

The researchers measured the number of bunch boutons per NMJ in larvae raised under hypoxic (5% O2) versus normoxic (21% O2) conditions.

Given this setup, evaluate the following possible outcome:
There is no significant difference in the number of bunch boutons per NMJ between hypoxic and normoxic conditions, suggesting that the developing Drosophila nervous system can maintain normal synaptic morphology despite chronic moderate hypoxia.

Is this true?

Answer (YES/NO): NO